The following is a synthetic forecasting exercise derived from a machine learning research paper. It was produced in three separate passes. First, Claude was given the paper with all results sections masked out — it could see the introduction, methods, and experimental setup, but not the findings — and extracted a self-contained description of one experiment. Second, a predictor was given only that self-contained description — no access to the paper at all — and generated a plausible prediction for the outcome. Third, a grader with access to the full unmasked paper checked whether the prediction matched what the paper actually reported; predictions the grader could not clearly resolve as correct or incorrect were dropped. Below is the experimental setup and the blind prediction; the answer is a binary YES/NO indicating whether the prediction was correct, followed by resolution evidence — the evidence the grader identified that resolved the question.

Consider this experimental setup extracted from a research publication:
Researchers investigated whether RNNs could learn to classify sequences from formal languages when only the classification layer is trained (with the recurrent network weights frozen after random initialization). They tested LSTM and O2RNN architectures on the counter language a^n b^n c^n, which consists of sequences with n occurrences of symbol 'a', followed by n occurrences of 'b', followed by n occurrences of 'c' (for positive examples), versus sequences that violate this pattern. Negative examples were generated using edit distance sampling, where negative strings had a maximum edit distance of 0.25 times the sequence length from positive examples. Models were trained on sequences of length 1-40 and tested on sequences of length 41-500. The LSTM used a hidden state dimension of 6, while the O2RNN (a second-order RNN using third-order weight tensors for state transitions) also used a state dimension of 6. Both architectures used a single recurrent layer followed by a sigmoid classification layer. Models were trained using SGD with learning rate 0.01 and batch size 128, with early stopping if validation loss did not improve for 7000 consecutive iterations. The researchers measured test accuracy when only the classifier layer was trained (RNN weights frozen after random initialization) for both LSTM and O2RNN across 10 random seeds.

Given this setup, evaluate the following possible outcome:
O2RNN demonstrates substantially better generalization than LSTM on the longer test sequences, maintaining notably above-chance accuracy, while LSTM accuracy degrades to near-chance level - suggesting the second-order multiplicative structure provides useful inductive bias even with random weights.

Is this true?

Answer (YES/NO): NO